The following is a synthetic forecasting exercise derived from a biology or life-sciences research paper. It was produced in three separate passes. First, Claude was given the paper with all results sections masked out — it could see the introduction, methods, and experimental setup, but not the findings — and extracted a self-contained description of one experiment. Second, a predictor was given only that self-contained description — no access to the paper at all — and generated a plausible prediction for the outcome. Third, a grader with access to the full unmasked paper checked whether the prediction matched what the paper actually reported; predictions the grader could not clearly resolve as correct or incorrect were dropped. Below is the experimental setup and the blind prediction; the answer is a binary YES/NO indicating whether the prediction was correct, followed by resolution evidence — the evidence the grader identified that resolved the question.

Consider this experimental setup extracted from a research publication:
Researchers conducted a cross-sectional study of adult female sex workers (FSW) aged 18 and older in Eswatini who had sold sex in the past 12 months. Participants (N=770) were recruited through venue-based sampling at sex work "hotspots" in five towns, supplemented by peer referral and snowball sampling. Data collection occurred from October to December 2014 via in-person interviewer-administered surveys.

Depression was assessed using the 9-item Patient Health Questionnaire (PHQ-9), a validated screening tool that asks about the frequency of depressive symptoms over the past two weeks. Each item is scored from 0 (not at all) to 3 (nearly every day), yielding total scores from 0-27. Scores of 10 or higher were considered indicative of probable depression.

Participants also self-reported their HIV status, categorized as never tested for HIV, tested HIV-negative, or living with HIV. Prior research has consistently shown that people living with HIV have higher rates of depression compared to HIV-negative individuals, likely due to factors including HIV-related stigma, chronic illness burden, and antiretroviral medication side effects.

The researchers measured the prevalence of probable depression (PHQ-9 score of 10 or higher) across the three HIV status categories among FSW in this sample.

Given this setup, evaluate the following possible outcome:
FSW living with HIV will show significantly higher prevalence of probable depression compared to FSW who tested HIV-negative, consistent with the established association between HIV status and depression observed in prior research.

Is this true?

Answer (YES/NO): NO